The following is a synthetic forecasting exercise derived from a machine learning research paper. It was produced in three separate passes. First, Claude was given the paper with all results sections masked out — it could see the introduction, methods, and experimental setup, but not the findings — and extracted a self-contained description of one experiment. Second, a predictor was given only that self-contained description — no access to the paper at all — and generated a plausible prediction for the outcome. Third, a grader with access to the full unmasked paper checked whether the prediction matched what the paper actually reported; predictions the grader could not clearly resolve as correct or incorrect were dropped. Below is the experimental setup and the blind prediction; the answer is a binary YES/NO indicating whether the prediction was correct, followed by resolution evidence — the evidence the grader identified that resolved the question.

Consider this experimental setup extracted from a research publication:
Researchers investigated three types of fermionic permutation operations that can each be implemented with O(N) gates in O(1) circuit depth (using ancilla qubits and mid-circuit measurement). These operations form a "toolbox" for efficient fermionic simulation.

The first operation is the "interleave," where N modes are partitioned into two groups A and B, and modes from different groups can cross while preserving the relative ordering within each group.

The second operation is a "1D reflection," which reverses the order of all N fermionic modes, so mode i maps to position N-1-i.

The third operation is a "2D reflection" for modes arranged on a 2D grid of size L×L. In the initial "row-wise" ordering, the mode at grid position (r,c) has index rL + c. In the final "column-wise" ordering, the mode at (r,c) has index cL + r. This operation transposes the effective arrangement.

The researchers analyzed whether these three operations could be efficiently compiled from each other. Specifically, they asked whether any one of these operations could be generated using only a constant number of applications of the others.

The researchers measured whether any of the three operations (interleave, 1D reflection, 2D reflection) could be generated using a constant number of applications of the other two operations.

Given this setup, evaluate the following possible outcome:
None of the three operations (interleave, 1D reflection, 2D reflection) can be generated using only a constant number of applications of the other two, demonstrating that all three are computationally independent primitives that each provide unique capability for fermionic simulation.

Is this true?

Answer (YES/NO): YES